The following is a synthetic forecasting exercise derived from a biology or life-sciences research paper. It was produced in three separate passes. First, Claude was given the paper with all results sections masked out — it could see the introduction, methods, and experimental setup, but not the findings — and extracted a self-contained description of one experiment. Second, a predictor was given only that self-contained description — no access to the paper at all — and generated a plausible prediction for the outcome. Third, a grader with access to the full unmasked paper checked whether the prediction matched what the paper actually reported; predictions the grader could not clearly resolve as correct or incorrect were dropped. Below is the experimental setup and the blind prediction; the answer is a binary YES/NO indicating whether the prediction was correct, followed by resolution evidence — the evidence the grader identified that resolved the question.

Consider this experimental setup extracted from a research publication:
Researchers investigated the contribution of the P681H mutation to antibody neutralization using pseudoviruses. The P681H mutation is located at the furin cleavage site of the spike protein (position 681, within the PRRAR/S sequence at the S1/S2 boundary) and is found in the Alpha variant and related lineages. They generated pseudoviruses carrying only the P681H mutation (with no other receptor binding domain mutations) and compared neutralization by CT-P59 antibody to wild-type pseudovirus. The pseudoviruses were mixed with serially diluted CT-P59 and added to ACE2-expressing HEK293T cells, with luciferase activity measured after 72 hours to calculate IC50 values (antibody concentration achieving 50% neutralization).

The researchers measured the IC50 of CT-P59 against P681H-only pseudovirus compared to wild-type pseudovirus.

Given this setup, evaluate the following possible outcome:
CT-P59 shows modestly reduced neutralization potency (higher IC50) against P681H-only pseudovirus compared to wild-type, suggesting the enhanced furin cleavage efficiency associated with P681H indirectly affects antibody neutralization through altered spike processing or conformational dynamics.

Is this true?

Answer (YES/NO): NO